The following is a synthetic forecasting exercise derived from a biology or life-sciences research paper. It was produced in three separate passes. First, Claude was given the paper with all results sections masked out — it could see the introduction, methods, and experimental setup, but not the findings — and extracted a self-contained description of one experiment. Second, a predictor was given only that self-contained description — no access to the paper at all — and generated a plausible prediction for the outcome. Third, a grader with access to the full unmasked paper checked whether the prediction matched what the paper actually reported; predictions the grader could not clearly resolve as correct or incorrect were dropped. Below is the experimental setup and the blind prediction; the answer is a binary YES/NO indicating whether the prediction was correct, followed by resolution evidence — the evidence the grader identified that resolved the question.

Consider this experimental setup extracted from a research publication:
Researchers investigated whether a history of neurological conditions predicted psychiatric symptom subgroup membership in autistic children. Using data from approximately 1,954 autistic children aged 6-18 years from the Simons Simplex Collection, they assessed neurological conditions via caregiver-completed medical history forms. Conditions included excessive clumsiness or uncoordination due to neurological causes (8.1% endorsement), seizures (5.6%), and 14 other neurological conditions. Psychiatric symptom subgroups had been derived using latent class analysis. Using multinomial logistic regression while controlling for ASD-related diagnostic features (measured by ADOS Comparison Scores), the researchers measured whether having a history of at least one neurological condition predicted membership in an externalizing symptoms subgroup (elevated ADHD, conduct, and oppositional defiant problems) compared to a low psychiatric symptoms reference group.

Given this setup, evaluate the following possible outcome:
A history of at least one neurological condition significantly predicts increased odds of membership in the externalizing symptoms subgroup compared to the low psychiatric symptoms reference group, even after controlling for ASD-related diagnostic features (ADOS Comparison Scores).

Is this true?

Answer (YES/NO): YES